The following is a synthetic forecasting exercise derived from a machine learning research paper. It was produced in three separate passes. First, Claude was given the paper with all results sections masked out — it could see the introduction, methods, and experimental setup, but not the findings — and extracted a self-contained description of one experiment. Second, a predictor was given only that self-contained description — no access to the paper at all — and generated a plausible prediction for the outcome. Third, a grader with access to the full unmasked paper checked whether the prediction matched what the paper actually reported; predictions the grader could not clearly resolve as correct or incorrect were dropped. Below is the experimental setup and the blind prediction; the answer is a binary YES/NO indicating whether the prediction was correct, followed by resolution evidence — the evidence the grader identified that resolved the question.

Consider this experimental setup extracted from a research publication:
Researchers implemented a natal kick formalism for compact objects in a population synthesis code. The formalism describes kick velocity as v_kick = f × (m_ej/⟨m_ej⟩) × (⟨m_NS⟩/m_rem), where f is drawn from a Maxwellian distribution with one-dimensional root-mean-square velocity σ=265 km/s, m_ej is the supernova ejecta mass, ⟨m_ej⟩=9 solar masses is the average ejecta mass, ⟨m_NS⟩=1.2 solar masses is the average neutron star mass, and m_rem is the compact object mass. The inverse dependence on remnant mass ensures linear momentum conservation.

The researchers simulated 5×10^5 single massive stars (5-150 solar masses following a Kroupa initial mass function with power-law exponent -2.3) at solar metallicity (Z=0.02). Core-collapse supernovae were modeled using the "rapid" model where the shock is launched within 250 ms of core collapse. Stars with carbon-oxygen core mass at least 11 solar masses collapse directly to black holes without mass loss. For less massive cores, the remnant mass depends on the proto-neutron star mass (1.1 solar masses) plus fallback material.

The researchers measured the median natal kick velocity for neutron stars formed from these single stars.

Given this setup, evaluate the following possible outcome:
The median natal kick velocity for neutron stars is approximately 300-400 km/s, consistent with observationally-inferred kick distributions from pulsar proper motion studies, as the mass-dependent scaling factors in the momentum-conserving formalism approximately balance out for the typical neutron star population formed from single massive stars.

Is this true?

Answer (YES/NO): YES